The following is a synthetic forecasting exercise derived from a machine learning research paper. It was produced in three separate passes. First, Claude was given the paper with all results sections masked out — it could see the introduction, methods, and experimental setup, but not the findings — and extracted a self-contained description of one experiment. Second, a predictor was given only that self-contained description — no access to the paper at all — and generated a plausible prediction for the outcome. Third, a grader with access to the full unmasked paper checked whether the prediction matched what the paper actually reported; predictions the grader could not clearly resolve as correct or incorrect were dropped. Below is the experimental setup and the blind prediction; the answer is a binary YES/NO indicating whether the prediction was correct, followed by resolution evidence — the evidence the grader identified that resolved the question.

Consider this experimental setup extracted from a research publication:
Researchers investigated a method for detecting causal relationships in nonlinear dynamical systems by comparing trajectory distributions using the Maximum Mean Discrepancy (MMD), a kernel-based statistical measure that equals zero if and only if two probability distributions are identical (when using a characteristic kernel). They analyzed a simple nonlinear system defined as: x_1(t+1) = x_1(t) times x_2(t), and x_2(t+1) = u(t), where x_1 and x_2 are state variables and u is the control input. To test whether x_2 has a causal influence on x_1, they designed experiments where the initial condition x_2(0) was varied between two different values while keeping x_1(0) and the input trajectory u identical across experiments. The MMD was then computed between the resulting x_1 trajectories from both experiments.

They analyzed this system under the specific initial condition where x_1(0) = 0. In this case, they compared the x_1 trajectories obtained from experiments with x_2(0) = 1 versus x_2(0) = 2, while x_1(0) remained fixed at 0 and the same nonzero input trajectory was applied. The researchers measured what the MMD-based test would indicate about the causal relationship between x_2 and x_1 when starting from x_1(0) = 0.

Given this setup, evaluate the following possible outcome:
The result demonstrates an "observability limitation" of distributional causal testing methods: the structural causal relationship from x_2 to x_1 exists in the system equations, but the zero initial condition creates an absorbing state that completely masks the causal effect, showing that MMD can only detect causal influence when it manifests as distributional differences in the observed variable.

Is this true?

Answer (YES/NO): YES